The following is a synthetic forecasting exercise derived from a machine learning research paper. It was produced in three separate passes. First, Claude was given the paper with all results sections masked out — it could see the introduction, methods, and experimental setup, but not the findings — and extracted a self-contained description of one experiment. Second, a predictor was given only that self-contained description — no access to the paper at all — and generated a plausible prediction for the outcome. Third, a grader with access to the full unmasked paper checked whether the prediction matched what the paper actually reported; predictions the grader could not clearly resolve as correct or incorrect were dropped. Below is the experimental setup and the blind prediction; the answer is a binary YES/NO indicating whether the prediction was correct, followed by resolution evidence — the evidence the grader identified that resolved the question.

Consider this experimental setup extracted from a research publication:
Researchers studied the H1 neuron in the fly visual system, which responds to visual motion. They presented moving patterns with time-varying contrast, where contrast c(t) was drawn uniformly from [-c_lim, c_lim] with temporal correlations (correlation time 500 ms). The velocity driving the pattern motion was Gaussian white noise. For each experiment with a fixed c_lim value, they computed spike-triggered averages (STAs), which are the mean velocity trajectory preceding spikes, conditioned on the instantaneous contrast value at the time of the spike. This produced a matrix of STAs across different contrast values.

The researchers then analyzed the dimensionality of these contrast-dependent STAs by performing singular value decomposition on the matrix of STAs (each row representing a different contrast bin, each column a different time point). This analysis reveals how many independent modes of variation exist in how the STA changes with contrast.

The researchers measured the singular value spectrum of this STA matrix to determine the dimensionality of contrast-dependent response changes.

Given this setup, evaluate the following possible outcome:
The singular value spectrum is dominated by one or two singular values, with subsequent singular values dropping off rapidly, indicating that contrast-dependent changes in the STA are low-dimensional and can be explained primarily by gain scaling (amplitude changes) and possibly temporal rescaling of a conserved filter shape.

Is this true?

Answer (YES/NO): YES